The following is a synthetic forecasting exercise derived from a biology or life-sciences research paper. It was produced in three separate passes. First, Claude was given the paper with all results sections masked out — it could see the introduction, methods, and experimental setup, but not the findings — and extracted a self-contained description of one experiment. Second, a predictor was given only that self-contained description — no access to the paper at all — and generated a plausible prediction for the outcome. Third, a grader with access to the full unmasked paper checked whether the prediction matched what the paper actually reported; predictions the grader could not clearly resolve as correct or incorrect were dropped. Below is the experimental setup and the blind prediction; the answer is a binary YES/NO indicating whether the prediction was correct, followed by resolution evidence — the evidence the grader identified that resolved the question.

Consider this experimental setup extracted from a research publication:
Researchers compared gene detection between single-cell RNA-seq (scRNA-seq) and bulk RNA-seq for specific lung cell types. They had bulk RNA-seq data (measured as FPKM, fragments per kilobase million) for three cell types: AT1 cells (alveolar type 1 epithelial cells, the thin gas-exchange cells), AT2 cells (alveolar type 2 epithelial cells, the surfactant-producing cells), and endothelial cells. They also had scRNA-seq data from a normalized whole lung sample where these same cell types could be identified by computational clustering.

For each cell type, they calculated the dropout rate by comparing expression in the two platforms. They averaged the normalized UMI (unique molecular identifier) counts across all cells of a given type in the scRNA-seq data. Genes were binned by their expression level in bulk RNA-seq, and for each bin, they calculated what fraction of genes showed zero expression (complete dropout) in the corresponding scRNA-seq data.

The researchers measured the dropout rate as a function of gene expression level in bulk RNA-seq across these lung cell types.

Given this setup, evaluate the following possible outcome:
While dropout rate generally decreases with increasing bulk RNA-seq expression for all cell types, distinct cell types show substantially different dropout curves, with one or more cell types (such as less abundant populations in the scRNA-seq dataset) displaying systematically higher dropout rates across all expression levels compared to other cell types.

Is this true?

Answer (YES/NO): YES